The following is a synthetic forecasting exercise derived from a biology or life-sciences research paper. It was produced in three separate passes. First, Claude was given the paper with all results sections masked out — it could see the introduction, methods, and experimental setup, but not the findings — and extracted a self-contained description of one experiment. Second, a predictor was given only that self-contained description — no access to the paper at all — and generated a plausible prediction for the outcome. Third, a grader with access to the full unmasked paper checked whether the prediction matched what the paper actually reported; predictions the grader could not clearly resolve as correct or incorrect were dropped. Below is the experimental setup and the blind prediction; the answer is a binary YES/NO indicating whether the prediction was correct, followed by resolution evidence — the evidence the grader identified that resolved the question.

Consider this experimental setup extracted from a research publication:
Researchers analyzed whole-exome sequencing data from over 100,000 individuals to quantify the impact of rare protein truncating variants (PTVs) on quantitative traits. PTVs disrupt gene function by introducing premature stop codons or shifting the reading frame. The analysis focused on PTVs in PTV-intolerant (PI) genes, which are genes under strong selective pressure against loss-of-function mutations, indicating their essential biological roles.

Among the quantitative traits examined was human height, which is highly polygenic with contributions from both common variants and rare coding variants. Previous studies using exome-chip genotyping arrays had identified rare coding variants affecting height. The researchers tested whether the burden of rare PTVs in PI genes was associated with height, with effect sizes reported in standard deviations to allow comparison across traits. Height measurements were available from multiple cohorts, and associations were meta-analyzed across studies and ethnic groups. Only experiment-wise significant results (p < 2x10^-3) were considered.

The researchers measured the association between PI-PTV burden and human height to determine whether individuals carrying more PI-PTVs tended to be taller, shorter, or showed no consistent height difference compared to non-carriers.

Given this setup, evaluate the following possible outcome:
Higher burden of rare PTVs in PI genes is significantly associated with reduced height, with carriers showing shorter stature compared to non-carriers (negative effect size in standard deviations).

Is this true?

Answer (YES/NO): YES